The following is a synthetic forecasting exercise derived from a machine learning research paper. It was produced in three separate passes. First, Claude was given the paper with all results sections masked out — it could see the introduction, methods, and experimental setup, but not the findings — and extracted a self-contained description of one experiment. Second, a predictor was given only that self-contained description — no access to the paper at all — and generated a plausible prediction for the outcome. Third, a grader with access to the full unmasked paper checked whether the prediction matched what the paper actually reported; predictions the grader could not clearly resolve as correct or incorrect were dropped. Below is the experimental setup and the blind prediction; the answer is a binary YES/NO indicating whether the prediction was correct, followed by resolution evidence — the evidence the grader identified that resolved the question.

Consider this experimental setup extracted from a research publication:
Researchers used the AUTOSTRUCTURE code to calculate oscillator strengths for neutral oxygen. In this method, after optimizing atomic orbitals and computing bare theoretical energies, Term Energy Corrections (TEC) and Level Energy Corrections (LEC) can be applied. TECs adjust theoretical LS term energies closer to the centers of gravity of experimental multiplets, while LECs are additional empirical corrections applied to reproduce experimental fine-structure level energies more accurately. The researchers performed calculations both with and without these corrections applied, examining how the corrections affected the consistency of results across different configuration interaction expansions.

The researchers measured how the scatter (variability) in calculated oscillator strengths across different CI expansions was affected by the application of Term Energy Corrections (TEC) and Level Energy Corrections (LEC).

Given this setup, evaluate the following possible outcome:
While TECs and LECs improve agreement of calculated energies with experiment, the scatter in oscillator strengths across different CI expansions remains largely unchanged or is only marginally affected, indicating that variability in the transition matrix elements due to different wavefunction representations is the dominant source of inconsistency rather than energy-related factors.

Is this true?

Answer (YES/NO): NO